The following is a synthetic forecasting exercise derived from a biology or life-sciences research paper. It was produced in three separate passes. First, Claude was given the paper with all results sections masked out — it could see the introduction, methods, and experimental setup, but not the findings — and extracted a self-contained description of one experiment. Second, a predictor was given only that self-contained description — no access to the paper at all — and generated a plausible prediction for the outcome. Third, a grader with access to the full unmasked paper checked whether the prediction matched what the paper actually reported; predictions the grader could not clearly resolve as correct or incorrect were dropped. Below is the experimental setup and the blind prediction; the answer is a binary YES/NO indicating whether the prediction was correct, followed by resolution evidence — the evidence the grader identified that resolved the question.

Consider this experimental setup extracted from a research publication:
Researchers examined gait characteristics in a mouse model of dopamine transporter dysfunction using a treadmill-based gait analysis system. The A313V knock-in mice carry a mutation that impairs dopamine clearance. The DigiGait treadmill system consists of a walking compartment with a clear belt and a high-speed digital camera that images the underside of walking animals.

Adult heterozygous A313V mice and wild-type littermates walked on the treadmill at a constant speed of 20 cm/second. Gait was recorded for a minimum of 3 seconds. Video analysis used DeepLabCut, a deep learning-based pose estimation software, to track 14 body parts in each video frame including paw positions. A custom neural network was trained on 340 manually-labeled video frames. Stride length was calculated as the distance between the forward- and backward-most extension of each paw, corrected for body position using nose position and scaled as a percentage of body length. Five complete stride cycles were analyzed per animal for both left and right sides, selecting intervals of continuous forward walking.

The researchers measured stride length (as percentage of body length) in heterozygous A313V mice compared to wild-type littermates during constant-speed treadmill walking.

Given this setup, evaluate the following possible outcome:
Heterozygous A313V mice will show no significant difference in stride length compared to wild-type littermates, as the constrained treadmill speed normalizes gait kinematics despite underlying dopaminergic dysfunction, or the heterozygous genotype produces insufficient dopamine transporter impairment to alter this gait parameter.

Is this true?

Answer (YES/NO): YES